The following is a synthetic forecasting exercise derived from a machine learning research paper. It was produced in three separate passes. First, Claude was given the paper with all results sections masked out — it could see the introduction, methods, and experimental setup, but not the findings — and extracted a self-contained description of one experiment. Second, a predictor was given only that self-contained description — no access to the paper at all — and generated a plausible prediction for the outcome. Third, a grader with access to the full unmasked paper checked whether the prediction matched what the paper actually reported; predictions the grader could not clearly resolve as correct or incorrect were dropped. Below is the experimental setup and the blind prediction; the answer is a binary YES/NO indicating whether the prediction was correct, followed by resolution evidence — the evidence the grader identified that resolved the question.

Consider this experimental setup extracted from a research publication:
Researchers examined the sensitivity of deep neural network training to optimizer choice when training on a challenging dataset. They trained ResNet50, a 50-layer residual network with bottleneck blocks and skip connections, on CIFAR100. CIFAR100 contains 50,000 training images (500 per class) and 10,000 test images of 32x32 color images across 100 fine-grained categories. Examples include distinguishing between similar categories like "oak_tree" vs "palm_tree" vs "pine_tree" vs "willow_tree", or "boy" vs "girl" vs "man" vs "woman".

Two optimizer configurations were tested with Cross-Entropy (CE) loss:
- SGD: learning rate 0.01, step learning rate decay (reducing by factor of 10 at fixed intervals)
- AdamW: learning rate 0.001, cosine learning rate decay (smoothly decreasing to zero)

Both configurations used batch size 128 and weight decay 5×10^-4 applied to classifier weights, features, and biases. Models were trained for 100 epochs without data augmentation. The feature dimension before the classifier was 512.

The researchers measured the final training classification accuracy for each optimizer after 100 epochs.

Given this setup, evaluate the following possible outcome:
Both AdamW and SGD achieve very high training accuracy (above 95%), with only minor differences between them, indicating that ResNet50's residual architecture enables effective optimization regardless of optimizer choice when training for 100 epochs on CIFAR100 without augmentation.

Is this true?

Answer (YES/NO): NO